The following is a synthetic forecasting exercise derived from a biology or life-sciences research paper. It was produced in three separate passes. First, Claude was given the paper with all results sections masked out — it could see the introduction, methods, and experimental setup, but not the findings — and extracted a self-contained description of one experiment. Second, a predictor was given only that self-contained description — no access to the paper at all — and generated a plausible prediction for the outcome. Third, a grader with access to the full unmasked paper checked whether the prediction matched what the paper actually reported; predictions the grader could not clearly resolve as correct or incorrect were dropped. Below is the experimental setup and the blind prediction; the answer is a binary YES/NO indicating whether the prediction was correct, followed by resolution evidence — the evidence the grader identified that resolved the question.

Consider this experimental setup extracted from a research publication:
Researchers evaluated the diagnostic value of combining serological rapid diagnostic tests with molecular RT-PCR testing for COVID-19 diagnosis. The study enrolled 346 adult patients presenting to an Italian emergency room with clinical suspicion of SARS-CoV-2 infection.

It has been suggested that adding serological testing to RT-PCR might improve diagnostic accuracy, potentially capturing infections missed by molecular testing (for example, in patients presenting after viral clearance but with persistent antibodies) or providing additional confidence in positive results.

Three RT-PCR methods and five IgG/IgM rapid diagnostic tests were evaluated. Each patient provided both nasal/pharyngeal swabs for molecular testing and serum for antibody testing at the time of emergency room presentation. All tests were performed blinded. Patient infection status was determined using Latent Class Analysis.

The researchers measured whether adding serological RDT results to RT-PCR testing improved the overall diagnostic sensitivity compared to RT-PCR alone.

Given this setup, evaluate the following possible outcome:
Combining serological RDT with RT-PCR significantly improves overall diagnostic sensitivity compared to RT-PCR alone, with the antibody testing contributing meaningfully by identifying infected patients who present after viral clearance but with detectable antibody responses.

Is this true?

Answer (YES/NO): NO